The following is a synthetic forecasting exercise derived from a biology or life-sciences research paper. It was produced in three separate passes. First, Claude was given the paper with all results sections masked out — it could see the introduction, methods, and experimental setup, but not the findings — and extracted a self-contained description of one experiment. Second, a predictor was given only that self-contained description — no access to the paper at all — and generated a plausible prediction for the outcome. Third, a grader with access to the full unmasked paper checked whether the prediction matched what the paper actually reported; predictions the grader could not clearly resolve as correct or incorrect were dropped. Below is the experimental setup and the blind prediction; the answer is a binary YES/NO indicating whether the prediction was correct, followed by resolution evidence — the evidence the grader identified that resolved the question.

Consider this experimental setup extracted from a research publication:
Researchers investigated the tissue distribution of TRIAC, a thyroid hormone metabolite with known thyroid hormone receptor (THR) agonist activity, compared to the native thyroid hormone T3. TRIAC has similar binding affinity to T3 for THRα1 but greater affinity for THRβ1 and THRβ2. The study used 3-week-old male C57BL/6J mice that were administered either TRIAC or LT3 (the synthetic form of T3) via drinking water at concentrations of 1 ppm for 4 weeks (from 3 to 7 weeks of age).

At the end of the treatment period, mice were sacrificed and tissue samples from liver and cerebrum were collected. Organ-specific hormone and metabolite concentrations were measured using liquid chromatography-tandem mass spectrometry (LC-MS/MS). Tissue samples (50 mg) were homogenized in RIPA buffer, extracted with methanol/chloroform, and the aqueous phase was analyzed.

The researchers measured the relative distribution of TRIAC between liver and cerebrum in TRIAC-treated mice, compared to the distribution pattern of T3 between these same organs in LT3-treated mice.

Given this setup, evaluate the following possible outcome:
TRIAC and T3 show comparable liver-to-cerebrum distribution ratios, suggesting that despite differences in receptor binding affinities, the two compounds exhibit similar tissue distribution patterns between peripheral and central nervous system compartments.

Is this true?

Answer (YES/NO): NO